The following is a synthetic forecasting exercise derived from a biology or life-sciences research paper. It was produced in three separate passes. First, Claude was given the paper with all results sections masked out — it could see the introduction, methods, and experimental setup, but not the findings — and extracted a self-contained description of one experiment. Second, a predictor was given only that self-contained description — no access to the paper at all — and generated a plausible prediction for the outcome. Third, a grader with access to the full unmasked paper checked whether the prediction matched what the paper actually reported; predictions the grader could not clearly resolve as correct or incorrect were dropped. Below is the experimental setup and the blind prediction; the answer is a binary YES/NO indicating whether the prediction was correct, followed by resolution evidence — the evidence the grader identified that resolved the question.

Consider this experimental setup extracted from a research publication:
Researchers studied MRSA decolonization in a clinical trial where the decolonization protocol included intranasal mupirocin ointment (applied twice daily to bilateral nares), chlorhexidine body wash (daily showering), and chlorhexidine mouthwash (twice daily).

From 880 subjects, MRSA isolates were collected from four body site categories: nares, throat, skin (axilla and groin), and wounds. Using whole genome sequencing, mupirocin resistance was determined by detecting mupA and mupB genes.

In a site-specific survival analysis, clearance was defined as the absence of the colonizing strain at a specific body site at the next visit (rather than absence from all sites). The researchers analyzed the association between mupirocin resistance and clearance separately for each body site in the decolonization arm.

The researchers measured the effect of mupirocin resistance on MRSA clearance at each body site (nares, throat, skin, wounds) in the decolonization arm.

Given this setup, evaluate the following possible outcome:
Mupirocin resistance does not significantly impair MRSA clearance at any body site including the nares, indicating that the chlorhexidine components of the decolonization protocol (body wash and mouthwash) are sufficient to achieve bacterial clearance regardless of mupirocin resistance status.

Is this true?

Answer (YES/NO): NO